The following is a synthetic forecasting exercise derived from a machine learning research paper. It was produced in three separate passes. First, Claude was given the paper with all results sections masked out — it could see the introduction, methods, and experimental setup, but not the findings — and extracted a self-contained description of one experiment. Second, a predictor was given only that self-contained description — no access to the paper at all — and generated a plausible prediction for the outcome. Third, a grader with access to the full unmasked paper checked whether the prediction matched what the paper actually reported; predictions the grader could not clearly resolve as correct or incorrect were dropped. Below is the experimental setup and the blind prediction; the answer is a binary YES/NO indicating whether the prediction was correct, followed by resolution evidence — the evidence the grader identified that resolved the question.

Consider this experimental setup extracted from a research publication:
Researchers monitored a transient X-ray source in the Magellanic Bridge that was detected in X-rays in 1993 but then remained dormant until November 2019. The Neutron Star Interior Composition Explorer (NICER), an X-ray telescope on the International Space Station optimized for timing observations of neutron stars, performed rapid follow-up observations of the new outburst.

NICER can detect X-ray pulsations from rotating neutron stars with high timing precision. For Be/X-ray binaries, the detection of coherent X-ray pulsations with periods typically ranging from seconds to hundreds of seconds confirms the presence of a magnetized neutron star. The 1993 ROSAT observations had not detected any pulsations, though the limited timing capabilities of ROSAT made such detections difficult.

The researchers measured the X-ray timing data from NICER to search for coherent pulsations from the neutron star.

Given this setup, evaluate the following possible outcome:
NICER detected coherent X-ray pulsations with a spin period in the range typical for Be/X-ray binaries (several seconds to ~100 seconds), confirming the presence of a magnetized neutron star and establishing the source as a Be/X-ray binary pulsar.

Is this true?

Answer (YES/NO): YES